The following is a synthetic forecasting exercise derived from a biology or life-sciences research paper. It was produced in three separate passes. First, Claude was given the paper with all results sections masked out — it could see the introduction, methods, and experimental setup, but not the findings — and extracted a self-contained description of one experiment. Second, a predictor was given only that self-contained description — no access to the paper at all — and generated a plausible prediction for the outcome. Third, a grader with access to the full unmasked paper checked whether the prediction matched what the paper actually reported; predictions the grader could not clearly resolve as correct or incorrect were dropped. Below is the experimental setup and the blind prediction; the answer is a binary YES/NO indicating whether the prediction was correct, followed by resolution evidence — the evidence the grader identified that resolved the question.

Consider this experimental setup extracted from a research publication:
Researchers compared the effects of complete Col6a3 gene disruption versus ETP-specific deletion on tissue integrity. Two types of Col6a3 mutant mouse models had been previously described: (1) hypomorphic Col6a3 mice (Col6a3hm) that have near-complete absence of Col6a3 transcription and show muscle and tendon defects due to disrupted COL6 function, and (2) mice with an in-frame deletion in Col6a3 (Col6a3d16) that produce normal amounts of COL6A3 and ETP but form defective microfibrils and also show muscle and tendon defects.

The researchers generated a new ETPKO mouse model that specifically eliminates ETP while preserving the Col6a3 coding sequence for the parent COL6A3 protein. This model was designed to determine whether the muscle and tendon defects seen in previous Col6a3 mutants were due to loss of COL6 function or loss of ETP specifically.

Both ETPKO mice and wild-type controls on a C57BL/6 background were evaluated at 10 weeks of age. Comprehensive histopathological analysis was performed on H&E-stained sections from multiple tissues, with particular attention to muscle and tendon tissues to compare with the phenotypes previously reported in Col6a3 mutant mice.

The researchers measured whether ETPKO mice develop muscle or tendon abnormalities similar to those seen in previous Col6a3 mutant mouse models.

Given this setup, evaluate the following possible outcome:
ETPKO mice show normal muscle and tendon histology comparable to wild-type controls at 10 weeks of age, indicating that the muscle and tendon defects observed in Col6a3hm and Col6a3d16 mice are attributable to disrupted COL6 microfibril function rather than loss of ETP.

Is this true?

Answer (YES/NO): YES